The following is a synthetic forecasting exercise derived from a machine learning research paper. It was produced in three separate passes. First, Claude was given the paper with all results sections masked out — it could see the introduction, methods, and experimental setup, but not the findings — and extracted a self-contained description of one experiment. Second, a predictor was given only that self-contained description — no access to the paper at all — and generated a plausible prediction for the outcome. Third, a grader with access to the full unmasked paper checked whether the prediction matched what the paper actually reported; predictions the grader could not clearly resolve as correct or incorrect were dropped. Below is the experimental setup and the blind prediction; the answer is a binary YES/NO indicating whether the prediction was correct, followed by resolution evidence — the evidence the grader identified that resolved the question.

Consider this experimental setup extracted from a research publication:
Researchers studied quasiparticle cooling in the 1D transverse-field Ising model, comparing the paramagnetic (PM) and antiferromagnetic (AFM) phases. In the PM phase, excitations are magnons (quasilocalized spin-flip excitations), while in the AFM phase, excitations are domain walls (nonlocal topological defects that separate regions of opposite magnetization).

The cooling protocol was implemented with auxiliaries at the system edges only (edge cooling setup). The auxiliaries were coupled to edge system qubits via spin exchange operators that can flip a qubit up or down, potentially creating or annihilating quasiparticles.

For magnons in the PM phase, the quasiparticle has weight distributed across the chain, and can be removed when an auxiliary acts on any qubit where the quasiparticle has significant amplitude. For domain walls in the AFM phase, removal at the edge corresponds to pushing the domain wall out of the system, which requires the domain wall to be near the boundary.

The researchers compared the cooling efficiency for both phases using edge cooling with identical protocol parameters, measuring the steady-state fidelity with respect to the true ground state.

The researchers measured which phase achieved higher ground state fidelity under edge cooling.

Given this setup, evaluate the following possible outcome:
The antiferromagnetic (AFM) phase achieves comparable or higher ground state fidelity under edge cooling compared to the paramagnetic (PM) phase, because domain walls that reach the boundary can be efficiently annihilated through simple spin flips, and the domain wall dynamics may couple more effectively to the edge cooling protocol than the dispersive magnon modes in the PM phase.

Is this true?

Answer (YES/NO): NO